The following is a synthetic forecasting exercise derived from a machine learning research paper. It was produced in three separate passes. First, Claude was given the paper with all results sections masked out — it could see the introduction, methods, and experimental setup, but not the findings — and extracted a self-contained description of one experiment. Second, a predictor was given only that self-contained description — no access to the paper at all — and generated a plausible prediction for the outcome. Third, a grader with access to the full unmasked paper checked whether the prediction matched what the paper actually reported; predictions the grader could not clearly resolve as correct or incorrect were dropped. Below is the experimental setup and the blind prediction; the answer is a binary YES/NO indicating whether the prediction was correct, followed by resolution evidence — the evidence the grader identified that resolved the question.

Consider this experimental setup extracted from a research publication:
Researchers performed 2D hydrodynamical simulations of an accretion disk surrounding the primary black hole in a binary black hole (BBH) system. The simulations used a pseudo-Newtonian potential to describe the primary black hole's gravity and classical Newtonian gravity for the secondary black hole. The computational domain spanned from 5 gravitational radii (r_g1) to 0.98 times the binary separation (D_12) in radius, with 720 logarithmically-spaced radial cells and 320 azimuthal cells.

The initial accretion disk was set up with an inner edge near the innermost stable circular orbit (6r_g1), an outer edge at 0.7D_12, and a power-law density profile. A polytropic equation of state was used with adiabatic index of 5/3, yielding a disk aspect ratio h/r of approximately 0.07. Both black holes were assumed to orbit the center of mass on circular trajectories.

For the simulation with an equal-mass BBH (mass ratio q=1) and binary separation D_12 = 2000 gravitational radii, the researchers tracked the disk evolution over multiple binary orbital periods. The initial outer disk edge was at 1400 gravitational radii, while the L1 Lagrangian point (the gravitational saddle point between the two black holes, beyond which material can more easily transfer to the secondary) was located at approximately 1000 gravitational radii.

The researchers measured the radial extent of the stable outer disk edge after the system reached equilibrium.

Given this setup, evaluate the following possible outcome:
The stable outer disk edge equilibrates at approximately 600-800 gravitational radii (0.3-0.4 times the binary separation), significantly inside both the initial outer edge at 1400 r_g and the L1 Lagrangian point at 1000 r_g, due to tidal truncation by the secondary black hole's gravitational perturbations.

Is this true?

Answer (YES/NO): YES